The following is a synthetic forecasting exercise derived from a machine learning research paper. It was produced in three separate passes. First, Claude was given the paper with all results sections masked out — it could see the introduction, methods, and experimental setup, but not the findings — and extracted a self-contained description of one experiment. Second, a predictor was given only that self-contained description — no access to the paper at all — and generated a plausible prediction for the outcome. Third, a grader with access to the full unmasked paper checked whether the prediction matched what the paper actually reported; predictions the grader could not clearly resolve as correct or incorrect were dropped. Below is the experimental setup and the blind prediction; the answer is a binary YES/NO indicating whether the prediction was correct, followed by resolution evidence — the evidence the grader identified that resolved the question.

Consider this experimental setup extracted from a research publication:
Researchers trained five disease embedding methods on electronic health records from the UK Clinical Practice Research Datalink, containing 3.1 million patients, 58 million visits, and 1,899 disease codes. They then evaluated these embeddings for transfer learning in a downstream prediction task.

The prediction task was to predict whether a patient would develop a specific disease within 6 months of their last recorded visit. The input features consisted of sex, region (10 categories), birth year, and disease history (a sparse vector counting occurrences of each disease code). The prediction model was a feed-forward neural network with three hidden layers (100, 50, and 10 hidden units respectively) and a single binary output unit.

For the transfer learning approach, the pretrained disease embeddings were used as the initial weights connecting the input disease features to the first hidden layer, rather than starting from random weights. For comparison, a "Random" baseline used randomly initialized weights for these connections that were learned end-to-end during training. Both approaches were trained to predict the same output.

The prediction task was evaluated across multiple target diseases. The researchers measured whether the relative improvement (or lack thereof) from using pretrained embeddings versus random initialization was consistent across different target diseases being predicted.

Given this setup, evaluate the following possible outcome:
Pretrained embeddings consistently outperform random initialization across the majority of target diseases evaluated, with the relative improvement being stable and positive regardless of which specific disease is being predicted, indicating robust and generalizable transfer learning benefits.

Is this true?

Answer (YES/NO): NO